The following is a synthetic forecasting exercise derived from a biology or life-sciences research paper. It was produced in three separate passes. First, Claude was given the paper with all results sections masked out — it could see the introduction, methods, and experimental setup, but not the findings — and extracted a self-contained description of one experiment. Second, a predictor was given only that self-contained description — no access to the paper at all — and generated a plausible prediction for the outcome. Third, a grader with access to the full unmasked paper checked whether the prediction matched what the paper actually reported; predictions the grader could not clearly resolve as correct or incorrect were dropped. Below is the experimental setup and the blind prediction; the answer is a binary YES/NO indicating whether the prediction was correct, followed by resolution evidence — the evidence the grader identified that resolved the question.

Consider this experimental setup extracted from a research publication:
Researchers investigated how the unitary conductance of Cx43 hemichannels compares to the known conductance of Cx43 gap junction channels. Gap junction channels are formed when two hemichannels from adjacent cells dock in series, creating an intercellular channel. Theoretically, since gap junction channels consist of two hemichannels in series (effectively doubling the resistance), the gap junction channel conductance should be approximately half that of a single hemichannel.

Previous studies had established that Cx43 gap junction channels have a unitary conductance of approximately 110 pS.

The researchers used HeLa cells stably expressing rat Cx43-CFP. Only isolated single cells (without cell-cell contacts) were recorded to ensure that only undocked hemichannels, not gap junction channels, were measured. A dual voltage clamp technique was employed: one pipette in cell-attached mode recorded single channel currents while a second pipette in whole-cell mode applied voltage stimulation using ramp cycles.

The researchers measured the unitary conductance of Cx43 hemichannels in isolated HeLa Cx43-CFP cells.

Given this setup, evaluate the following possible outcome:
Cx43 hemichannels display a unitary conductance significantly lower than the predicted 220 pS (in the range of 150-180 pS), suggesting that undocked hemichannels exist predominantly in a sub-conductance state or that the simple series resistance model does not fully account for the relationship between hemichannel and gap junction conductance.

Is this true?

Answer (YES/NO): NO